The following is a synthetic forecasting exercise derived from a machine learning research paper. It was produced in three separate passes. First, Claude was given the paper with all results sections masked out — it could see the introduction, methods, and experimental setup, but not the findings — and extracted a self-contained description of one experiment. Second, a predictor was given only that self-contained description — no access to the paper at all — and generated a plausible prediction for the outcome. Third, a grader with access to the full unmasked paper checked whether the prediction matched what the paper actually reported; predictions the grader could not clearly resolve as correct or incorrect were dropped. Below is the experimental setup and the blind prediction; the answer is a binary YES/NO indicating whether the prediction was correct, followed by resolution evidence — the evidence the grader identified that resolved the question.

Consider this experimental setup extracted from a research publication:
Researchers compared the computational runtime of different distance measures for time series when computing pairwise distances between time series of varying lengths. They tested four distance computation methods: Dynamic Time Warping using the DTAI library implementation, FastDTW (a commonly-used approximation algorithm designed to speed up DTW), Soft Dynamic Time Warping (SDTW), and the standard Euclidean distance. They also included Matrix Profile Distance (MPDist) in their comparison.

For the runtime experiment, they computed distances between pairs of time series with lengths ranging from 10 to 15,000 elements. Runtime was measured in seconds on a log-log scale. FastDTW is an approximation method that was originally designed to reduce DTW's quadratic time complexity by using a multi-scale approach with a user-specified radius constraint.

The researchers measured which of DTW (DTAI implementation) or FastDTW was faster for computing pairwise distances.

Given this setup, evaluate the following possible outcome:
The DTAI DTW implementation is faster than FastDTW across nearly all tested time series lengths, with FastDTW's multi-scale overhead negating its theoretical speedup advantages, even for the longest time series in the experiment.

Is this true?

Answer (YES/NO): YES